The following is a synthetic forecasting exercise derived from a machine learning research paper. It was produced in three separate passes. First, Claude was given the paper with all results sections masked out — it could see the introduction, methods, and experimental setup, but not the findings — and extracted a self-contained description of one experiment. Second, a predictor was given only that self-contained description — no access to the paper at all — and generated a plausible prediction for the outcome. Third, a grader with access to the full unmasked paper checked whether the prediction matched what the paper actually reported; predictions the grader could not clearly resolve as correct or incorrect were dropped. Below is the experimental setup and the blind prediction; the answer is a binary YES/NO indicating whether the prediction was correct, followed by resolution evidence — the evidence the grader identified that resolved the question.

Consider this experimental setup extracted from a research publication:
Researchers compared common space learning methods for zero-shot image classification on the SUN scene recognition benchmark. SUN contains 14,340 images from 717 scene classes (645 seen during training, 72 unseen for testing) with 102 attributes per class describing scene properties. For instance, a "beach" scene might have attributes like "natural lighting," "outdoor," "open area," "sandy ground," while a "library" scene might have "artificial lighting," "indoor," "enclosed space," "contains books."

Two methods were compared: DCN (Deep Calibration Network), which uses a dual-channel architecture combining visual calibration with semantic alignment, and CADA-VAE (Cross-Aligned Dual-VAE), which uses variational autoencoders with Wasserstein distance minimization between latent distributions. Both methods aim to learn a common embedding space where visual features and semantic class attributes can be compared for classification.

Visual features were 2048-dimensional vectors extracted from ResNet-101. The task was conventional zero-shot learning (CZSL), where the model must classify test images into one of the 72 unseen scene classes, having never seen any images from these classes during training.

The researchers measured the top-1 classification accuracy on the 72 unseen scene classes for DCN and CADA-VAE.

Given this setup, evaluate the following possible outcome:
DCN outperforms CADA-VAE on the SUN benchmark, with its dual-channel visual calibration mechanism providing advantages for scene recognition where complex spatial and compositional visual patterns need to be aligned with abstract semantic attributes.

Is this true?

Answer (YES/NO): YES